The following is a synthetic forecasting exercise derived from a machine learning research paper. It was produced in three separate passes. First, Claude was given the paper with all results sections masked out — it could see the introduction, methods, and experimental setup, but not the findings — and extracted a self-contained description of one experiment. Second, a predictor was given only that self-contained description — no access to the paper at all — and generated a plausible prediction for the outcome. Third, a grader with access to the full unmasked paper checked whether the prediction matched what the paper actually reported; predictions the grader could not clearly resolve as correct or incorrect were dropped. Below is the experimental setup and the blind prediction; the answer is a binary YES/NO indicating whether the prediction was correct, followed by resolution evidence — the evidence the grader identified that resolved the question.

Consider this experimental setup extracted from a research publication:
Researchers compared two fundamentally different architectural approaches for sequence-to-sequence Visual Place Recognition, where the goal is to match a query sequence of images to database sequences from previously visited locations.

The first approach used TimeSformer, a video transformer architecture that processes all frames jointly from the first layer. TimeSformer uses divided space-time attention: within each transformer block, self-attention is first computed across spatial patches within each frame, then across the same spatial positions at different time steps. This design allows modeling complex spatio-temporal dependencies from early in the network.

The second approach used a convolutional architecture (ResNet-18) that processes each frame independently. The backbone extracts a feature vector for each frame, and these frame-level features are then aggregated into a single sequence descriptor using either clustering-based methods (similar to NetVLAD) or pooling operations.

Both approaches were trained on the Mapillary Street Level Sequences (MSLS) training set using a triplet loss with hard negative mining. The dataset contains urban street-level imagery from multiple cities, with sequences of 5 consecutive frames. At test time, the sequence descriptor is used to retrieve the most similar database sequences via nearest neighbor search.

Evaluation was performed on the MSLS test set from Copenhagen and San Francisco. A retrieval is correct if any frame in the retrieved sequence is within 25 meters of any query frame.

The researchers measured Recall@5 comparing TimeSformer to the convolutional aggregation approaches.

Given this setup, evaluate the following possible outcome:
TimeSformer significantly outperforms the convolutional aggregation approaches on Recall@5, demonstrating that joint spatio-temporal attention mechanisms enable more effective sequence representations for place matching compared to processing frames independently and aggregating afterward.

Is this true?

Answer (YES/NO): NO